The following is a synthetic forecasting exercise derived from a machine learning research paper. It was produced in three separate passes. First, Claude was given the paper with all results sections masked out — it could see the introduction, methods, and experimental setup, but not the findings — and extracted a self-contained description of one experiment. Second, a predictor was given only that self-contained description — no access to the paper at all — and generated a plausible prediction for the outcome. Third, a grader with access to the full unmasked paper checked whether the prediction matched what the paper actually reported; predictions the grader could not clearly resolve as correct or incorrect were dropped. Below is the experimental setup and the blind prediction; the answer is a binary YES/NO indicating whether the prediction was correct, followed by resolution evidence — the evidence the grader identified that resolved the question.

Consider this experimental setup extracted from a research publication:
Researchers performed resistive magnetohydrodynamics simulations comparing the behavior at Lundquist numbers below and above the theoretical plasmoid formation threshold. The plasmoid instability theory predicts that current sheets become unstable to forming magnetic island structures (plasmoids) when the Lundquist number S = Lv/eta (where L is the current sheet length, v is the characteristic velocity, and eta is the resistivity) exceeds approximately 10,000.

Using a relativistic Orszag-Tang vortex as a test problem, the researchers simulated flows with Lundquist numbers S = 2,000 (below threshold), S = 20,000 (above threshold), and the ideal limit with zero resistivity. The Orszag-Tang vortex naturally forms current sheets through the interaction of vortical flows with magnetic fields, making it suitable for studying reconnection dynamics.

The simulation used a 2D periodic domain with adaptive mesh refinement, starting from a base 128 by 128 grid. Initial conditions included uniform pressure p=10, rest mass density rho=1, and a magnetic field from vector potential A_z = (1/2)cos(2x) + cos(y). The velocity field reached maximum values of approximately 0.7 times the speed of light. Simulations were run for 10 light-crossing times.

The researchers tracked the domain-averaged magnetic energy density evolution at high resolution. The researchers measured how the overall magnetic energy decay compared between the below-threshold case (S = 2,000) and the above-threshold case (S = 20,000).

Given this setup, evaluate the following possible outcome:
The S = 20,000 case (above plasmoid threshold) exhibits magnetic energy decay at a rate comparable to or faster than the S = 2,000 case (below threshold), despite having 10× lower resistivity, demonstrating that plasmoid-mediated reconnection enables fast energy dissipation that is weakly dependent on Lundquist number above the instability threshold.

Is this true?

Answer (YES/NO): NO